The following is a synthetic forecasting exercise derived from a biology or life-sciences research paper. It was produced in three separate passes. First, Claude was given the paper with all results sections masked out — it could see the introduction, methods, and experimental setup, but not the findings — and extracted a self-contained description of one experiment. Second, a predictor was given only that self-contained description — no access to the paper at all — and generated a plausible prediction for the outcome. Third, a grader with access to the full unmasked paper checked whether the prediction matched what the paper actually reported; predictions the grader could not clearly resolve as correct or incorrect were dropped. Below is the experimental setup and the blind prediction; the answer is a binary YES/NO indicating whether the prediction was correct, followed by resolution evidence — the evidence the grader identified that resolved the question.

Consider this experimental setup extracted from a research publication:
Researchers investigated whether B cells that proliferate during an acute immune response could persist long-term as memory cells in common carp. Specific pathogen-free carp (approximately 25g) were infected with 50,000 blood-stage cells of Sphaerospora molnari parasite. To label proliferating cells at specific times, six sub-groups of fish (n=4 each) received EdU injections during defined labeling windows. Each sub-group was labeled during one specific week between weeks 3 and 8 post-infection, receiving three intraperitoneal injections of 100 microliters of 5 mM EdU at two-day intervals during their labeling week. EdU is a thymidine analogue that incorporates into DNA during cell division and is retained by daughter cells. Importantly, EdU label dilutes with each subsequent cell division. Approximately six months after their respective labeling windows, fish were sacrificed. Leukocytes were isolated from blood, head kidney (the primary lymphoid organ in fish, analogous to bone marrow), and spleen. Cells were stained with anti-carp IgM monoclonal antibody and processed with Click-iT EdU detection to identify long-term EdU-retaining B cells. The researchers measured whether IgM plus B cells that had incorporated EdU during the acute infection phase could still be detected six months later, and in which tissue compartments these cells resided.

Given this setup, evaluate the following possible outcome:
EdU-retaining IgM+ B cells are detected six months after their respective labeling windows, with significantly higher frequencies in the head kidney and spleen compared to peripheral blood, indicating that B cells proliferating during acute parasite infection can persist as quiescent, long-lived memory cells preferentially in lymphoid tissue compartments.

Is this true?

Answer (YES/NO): NO